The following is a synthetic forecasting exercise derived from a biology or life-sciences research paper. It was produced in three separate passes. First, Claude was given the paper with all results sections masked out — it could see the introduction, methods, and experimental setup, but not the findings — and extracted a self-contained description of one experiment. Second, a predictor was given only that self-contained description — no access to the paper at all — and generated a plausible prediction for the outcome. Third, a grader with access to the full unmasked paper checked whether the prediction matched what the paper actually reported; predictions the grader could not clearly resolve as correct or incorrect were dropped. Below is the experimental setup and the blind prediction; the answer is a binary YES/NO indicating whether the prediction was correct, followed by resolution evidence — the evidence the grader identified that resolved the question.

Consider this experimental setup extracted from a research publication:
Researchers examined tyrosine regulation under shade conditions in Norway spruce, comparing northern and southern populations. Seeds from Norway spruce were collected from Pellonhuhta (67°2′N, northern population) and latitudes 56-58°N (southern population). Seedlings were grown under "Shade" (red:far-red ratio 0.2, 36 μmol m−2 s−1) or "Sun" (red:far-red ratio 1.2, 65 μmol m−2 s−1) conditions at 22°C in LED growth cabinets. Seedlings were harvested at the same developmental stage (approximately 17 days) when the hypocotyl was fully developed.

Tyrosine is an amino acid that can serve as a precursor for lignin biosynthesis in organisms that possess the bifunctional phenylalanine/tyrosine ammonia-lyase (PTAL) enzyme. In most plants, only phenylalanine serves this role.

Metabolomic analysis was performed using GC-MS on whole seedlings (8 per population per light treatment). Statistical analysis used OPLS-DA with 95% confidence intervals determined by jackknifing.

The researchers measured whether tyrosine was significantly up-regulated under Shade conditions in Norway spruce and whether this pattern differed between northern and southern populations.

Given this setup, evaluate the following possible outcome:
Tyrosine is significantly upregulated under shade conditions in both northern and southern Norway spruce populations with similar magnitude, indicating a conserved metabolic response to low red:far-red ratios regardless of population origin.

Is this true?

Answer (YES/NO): NO